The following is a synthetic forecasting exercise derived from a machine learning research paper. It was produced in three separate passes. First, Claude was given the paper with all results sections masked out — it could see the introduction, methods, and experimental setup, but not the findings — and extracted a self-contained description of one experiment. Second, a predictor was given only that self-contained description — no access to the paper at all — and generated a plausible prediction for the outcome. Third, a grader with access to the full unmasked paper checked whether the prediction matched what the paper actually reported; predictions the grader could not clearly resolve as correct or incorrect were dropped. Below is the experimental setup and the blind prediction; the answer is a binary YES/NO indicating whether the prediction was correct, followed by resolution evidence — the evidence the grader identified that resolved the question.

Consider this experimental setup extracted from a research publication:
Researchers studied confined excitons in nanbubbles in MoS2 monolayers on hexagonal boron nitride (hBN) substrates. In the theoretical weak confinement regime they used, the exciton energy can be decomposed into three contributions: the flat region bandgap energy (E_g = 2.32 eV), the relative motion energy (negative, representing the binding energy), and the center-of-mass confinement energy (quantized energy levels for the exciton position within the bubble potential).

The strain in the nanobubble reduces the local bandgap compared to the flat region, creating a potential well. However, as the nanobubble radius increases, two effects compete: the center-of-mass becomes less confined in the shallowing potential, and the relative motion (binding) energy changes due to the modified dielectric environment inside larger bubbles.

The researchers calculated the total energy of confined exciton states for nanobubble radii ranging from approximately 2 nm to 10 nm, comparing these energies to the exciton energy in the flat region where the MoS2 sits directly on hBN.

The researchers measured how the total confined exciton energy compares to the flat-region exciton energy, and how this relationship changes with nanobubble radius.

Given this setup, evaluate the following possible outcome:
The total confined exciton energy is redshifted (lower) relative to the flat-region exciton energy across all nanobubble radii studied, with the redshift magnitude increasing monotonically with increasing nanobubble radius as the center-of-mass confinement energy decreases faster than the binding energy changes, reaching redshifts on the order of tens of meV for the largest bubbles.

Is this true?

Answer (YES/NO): NO